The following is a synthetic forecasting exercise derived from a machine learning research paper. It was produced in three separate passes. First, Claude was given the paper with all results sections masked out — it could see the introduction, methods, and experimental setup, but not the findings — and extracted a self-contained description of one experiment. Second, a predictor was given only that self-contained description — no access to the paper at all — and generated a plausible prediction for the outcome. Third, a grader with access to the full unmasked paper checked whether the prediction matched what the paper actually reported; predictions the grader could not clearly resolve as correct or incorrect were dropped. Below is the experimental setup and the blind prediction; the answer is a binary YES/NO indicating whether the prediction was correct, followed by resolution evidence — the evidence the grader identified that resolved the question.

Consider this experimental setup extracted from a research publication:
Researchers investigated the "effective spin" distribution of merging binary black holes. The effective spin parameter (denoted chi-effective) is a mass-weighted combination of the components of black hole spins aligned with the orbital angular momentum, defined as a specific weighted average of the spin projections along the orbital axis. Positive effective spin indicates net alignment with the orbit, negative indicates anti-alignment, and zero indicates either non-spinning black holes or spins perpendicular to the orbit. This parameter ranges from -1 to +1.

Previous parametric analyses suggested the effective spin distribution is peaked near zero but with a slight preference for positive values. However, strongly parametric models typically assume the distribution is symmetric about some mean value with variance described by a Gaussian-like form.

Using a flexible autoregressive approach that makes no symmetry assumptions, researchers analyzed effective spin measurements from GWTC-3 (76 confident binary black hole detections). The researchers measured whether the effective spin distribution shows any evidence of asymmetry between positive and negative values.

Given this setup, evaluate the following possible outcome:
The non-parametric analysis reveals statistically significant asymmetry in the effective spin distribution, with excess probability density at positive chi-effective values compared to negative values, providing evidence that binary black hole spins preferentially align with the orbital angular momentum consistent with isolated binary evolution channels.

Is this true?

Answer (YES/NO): NO